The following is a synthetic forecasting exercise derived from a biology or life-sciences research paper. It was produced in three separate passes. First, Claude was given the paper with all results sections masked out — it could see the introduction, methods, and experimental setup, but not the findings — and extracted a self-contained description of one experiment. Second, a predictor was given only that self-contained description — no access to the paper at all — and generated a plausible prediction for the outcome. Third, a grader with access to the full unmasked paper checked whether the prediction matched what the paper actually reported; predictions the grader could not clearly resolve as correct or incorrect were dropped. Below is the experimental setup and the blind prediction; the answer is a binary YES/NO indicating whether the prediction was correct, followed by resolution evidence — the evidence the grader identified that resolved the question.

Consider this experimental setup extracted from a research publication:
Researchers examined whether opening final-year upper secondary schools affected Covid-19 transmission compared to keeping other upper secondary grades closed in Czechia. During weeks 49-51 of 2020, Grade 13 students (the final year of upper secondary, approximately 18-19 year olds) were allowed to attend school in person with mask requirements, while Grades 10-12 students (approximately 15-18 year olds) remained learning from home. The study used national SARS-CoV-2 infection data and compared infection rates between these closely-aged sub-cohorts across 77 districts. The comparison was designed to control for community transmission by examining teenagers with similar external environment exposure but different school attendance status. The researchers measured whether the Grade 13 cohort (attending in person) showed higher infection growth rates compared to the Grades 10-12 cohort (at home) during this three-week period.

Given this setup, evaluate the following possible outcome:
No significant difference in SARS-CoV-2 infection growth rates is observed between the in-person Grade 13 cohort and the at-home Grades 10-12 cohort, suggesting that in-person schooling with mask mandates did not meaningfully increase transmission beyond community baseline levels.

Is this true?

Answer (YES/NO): YES